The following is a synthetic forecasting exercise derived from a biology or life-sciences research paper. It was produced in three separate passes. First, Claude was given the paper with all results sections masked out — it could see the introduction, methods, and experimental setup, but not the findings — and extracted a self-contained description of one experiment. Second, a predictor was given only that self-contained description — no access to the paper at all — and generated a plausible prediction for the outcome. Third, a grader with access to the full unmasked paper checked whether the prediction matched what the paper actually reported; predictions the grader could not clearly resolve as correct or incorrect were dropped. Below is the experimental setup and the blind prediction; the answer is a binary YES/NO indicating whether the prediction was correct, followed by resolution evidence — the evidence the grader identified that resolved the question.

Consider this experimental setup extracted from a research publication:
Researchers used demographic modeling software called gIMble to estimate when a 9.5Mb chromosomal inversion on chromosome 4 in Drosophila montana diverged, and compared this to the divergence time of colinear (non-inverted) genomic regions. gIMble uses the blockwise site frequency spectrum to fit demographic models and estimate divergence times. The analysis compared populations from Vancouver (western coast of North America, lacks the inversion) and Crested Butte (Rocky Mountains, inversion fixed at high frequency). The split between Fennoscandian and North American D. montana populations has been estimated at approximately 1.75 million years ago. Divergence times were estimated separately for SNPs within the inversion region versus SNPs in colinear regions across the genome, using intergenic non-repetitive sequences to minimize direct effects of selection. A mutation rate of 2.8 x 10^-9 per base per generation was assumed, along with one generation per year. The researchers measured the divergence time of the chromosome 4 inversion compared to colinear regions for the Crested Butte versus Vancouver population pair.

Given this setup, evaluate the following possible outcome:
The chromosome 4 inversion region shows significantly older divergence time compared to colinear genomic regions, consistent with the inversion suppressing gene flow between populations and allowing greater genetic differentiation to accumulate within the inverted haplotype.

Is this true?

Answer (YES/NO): YES